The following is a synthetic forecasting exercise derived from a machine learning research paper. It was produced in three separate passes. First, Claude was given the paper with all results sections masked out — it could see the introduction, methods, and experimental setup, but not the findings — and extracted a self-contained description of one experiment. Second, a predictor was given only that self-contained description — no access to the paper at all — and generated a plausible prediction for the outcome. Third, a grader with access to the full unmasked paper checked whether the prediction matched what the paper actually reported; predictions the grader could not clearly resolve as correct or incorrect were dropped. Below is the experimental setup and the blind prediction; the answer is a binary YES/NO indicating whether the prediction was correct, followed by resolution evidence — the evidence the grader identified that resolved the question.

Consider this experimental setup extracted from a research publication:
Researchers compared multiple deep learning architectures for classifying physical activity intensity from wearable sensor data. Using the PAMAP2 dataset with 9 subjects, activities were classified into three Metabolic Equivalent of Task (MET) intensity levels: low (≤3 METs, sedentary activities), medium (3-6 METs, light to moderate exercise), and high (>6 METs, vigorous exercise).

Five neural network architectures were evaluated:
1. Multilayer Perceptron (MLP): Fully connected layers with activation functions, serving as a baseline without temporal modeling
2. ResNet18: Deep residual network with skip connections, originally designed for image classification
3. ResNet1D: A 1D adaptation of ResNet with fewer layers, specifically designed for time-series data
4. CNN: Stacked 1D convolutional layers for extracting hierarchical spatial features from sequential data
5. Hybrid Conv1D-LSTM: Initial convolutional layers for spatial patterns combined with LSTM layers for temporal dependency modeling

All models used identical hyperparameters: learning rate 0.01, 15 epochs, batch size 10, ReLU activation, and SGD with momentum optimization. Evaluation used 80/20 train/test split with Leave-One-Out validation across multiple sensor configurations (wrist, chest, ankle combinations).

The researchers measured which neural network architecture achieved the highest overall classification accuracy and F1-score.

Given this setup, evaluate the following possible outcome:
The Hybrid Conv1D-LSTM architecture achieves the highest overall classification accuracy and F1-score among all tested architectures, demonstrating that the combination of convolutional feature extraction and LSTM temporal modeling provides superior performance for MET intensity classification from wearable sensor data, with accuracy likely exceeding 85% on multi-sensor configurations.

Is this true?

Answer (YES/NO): YES